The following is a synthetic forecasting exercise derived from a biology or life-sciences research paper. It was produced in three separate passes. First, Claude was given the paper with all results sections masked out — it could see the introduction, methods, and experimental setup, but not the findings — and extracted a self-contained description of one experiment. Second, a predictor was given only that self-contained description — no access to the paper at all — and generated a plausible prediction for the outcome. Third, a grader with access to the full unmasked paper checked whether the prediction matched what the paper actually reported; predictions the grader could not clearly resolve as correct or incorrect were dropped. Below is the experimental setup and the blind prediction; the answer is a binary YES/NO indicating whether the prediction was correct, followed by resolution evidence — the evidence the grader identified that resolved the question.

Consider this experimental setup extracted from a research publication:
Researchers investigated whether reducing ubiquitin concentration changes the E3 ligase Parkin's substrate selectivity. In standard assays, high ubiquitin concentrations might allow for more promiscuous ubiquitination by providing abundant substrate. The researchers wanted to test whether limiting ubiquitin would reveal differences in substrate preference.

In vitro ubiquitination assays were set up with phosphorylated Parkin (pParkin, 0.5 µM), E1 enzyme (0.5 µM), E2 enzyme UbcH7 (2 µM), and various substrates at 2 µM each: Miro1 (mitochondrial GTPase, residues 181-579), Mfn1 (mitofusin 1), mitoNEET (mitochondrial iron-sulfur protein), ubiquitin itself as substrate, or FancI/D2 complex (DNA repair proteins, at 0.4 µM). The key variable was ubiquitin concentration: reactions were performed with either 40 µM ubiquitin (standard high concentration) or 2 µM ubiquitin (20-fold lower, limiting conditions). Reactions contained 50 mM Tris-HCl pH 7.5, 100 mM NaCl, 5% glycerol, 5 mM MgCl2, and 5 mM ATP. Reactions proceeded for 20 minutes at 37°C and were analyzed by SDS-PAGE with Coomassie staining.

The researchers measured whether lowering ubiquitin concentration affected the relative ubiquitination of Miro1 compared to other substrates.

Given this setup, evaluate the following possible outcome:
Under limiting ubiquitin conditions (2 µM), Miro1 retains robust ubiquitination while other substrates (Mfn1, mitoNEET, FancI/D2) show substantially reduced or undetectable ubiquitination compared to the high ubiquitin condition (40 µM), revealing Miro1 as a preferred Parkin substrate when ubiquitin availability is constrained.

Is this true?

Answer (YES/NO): YES